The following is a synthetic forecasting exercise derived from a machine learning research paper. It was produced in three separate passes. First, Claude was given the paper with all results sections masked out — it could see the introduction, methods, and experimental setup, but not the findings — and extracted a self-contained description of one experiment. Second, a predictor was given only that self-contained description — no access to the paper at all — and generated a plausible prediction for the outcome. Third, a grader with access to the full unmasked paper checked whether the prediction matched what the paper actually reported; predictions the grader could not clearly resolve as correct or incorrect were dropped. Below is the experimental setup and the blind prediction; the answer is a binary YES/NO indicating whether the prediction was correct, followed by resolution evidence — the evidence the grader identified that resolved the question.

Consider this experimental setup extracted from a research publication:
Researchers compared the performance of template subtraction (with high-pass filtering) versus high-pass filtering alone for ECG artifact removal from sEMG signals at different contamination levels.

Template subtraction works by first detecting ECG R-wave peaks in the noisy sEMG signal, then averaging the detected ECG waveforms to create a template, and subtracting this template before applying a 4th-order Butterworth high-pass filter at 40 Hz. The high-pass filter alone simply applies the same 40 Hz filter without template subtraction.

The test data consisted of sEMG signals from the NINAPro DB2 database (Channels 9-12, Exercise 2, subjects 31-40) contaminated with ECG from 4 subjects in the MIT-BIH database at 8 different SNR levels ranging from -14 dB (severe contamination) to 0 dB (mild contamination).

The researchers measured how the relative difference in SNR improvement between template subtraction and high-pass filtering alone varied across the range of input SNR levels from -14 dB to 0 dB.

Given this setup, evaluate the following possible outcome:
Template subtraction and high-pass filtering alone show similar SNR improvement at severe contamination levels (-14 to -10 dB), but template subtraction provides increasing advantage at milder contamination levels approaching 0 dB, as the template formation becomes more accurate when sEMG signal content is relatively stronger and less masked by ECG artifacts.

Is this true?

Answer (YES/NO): NO